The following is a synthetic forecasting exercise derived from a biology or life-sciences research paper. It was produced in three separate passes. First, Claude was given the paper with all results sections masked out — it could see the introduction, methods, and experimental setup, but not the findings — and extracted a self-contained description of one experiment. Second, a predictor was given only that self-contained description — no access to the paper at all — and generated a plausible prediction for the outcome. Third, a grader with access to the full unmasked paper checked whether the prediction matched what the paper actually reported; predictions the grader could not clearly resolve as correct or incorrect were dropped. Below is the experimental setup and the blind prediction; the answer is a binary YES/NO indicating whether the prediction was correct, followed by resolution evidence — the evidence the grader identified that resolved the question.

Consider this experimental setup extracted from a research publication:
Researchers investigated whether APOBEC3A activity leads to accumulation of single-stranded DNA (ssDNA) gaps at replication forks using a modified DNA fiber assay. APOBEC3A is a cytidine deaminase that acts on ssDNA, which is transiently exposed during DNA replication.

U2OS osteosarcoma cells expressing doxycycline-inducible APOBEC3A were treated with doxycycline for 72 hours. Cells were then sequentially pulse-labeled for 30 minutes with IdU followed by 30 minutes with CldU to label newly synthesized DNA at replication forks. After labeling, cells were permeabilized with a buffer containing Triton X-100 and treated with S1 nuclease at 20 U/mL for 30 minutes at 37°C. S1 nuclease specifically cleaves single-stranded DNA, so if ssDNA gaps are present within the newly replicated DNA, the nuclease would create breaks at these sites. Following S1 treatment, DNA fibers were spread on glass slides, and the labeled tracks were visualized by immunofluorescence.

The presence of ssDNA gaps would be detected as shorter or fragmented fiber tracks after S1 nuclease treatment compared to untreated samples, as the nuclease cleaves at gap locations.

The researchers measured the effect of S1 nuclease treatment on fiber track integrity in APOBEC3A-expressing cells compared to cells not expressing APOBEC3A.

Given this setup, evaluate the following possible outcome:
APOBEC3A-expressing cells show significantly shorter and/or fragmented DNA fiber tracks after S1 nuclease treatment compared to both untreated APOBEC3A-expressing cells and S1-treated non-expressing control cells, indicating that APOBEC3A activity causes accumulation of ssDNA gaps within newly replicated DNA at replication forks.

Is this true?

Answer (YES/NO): YES